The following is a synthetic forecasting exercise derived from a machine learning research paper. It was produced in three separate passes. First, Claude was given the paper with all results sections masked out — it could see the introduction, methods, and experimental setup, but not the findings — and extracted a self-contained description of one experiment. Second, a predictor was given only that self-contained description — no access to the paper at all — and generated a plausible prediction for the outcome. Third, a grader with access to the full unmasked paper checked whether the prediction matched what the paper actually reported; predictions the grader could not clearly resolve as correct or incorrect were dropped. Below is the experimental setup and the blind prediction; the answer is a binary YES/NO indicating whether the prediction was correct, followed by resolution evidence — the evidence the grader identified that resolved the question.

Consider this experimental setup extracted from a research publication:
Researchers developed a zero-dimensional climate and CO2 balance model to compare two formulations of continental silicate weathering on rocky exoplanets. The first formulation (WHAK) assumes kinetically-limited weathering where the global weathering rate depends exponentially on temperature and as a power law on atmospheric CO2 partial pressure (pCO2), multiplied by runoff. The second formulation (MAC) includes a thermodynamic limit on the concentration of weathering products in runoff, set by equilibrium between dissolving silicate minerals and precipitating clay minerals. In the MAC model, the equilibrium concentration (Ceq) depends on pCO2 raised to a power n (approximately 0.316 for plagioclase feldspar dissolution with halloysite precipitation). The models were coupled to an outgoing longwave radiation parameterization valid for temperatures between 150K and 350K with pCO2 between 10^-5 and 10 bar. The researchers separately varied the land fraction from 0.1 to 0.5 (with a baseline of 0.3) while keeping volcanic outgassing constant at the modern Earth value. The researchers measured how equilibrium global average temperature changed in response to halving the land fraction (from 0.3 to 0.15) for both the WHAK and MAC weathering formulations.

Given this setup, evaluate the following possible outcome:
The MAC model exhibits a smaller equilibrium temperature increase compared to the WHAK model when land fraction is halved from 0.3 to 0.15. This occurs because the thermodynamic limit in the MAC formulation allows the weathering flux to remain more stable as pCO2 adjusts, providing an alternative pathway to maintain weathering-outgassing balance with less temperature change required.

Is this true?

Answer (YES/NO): NO